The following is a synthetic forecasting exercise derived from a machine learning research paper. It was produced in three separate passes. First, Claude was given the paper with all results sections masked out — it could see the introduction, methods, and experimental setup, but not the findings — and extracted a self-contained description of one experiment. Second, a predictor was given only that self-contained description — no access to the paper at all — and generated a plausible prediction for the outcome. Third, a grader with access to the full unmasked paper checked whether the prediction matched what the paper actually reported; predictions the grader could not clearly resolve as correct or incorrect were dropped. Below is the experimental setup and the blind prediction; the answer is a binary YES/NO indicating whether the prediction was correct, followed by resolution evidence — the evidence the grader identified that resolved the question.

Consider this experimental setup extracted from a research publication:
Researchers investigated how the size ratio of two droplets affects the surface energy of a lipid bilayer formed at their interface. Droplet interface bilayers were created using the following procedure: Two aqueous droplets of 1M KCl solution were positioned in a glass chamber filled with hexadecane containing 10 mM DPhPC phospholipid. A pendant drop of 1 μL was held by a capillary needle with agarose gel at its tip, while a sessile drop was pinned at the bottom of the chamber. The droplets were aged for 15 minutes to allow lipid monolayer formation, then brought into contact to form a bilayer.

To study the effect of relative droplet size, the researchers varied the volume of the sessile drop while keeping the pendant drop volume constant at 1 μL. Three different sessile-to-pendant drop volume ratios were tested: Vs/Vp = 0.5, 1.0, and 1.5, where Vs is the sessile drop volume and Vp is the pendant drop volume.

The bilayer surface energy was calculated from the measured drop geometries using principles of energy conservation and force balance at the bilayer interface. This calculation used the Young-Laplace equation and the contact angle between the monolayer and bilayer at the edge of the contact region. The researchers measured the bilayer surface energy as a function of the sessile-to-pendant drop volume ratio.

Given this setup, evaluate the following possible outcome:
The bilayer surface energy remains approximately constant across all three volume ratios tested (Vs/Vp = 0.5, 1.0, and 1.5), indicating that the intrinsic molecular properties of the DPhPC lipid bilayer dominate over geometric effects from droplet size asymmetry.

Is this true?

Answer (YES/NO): YES